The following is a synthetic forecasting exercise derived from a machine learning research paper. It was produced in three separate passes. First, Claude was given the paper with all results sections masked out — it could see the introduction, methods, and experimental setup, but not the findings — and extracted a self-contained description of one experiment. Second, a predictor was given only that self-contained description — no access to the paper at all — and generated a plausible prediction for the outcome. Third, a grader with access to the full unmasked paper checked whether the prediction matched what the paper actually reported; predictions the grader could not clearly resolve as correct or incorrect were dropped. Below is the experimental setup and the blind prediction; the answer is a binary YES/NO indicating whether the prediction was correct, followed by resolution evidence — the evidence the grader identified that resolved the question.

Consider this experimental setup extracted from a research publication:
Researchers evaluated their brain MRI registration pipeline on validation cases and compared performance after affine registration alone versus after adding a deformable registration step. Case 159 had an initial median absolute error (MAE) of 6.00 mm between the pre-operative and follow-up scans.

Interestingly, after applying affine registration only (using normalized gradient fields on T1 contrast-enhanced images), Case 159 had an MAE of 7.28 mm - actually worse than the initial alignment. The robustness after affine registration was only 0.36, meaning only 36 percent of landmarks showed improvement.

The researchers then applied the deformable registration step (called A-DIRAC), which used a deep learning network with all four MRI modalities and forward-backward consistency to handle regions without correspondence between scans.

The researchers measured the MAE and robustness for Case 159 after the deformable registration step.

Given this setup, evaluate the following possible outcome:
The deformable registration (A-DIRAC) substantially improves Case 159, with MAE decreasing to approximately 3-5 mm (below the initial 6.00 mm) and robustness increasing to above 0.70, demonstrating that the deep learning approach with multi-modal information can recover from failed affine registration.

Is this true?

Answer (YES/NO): NO